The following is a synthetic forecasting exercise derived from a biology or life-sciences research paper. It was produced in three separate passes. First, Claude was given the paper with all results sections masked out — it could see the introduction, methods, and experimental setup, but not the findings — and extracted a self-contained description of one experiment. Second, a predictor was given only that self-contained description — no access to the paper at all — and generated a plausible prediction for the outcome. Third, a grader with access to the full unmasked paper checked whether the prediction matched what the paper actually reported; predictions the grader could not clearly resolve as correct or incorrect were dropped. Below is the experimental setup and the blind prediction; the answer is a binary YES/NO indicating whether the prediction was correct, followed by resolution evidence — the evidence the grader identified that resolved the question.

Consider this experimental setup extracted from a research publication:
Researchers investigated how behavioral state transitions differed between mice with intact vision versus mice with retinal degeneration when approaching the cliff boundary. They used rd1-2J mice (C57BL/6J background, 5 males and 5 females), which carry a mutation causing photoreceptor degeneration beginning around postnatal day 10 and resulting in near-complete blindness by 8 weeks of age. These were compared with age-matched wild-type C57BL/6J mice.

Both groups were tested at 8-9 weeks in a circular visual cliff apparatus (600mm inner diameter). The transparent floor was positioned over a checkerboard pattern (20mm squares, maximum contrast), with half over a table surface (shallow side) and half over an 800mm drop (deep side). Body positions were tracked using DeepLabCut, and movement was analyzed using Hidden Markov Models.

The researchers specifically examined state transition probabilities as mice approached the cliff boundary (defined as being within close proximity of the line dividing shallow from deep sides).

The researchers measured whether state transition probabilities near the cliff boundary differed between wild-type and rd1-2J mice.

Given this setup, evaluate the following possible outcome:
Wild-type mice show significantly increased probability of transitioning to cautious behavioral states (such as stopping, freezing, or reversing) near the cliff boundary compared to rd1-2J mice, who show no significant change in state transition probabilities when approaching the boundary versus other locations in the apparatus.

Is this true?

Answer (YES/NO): NO